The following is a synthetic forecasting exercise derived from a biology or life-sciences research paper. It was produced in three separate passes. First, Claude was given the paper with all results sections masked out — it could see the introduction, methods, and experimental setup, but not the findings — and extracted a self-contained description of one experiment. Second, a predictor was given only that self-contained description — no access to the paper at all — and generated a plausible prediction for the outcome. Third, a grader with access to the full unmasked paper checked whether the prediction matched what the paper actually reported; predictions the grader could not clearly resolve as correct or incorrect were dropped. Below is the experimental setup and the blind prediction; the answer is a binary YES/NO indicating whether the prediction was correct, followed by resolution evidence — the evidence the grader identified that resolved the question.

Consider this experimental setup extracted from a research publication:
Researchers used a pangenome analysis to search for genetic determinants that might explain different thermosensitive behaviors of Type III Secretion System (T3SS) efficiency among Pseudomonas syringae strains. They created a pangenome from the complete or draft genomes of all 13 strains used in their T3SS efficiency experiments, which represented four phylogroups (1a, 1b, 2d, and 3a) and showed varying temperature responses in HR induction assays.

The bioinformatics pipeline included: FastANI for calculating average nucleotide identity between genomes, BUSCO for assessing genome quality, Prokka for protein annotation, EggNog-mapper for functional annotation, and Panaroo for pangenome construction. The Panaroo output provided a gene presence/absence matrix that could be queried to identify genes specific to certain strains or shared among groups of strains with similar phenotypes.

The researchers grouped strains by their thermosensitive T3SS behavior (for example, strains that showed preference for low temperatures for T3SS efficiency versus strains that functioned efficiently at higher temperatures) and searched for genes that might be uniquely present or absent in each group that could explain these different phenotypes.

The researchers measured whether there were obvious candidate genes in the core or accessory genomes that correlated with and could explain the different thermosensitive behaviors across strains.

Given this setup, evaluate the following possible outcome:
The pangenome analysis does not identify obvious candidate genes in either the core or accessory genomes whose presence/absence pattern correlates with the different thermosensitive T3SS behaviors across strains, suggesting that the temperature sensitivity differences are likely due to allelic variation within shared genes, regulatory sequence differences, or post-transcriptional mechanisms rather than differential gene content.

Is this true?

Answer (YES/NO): NO